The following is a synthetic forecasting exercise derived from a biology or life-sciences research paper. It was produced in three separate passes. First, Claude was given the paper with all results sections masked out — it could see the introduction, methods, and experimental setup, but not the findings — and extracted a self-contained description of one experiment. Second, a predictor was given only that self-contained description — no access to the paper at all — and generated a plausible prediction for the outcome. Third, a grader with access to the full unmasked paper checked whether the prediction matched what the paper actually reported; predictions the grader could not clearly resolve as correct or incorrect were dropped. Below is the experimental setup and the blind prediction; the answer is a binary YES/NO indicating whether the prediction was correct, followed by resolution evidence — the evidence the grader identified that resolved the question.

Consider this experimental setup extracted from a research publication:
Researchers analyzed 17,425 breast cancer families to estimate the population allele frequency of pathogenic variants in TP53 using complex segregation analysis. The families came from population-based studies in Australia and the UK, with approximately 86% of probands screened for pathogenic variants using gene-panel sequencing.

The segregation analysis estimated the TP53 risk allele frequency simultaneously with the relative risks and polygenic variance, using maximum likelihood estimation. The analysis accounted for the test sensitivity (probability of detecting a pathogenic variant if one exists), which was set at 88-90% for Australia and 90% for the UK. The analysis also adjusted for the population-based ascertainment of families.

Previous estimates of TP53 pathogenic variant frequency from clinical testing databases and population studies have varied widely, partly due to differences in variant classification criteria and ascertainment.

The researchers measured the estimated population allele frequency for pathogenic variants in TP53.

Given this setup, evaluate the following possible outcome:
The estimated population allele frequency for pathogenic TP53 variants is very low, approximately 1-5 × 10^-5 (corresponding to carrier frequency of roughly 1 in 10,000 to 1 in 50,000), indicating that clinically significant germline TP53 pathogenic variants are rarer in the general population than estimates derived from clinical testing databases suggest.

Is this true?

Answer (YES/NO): NO